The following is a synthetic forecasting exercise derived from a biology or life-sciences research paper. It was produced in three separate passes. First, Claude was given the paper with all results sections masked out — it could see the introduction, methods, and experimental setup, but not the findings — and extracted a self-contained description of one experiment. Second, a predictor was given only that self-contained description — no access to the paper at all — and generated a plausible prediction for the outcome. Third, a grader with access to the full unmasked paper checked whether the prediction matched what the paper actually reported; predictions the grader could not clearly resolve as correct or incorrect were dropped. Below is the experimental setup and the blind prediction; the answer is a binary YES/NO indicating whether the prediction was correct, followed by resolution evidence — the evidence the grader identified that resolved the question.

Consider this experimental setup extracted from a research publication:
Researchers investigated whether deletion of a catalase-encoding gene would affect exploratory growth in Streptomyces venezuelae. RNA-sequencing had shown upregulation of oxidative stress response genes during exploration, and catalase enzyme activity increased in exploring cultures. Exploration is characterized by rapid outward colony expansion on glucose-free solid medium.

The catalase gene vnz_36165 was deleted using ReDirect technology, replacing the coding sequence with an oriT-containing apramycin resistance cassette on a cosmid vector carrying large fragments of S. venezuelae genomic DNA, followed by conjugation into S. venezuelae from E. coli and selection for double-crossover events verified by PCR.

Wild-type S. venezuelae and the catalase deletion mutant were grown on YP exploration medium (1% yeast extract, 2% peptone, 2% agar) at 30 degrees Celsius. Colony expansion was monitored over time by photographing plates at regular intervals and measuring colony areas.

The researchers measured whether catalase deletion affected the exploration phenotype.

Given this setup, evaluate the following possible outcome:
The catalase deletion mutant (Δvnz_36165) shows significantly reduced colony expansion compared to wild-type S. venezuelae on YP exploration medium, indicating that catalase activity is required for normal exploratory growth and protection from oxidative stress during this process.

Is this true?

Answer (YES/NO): NO